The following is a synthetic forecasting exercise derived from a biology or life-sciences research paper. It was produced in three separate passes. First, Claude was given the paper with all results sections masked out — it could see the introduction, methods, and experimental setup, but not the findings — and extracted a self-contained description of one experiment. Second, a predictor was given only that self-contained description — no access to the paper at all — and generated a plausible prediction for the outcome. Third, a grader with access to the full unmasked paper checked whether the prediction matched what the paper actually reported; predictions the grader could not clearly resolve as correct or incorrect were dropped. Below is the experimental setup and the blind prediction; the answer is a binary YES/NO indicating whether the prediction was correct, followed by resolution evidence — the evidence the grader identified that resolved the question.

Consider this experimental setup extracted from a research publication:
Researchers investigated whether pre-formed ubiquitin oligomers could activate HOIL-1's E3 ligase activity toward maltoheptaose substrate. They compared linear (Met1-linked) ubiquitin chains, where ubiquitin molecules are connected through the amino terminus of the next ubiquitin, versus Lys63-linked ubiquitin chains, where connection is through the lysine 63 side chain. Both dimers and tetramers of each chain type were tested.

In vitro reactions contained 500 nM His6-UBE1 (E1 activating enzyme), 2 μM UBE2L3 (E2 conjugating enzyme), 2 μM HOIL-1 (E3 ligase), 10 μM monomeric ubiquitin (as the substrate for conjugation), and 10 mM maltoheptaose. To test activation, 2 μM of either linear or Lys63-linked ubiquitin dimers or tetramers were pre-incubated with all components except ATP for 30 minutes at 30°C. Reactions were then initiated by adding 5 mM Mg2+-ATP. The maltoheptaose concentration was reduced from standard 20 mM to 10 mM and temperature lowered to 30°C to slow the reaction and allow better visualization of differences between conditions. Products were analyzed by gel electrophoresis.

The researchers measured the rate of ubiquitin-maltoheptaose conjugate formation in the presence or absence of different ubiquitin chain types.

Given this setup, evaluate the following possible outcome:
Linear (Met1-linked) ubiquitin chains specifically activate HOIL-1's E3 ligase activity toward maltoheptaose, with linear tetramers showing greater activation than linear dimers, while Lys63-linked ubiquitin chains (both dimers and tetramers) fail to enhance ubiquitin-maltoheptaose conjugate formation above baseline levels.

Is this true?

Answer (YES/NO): NO